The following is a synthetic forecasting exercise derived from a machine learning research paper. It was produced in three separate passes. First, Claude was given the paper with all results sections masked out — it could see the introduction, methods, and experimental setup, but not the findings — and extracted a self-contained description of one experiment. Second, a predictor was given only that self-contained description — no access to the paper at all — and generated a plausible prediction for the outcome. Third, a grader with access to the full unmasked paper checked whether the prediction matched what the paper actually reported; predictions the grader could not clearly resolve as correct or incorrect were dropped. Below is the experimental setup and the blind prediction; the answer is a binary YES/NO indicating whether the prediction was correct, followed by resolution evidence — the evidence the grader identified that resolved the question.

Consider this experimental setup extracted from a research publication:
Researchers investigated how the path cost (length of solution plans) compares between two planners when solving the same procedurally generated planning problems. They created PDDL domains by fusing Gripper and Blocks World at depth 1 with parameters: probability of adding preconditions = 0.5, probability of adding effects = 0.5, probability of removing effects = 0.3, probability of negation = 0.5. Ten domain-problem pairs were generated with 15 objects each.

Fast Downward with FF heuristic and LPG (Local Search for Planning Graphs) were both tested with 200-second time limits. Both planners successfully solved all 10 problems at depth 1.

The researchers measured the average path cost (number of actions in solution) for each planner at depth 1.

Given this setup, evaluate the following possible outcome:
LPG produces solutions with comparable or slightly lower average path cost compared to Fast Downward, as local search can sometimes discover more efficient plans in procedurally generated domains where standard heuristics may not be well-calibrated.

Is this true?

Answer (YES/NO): YES